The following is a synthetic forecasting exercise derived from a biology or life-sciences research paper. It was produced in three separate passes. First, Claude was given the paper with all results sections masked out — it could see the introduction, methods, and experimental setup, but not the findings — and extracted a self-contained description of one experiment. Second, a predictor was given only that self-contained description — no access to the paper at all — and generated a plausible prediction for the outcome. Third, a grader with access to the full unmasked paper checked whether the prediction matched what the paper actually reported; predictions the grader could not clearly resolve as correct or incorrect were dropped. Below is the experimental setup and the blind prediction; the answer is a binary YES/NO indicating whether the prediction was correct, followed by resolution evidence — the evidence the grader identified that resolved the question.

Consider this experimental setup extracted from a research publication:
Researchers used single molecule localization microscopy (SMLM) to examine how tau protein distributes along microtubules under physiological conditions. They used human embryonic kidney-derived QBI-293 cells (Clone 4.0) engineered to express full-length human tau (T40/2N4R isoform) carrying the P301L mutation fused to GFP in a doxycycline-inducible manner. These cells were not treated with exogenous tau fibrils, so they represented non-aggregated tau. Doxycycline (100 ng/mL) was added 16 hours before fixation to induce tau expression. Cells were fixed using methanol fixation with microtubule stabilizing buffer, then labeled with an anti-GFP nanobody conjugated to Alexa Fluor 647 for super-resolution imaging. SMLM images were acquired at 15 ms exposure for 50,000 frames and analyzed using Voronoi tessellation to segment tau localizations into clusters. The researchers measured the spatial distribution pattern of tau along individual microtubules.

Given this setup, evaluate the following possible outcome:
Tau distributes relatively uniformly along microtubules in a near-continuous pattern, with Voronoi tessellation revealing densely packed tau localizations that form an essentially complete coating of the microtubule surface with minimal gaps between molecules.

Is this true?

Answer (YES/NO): NO